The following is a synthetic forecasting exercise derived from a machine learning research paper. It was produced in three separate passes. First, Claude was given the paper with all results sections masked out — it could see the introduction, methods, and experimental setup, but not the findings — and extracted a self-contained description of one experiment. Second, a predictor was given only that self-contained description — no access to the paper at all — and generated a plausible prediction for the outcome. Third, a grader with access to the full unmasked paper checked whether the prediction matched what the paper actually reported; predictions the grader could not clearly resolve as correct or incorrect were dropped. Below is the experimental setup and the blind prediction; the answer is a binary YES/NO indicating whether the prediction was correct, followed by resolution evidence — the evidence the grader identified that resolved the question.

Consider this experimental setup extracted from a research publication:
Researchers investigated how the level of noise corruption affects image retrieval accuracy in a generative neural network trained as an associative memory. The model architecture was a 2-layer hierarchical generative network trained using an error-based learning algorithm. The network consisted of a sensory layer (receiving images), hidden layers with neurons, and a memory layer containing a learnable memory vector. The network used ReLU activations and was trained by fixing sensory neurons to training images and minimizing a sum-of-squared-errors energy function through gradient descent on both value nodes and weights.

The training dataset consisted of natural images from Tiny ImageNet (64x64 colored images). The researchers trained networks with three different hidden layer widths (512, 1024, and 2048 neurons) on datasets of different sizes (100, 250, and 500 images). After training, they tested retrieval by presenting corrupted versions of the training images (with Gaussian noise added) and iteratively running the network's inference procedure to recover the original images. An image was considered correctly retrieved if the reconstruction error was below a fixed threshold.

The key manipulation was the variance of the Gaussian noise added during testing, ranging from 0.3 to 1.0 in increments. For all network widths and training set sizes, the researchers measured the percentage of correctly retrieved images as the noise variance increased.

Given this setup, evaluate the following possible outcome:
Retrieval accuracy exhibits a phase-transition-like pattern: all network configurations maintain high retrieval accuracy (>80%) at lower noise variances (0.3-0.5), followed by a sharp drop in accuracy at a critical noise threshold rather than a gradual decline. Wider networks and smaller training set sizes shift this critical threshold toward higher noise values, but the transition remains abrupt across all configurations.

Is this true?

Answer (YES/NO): NO